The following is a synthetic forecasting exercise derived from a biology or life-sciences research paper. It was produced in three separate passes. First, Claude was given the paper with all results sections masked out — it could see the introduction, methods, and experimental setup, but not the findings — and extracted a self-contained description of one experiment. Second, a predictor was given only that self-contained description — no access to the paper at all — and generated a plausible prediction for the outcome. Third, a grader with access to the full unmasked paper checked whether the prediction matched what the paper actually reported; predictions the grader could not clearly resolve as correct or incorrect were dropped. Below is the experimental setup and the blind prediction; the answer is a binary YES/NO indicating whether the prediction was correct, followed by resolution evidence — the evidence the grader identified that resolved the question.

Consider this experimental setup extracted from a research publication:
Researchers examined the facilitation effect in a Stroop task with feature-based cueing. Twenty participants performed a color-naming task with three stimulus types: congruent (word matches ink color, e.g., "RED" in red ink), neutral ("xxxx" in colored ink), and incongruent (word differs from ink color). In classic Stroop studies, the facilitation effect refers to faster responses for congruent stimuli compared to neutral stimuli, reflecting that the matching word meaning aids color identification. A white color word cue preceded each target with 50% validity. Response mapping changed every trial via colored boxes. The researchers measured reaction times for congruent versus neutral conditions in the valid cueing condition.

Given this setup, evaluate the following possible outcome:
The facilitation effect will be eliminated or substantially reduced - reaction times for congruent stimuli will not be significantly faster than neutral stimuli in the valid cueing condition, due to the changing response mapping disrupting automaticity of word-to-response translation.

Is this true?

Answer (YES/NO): YES